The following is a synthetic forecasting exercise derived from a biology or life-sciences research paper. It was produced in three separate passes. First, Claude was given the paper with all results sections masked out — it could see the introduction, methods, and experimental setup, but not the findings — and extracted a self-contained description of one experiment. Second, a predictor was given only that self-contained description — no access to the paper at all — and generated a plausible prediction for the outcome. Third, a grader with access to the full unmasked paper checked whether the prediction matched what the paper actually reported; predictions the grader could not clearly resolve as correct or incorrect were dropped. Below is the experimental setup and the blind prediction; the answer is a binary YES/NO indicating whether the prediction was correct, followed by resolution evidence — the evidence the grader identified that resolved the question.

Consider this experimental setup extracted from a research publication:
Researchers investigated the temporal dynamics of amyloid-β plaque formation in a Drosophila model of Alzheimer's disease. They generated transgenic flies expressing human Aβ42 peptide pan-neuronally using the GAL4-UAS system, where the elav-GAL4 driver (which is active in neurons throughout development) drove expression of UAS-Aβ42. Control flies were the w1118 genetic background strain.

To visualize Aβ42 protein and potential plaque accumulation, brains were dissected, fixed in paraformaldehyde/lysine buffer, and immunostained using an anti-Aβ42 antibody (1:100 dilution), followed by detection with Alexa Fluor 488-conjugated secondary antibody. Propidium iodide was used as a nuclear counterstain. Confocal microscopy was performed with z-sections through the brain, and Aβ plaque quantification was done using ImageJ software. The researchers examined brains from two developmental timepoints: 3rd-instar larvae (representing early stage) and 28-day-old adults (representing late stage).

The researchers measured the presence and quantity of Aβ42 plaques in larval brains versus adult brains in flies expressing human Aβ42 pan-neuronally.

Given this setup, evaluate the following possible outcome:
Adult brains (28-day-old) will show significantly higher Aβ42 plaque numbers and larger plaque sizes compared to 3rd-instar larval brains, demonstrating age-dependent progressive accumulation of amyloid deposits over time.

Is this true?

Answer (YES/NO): YES